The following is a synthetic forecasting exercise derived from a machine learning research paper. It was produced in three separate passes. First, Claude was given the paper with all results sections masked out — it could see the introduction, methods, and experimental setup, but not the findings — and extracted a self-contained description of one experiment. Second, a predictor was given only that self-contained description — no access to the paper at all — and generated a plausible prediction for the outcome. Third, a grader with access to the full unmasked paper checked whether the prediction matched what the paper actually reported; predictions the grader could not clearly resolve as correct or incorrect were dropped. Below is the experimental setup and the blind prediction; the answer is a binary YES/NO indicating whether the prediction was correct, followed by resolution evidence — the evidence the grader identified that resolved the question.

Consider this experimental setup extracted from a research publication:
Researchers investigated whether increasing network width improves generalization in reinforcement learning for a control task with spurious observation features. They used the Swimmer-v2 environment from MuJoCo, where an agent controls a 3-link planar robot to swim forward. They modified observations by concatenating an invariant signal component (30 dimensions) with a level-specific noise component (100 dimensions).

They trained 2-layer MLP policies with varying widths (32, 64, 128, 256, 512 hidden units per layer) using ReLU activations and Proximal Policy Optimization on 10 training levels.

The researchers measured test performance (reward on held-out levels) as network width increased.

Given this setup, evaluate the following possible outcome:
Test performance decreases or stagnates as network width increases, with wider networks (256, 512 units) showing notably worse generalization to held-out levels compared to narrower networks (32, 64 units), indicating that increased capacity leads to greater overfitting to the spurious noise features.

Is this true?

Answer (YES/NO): NO